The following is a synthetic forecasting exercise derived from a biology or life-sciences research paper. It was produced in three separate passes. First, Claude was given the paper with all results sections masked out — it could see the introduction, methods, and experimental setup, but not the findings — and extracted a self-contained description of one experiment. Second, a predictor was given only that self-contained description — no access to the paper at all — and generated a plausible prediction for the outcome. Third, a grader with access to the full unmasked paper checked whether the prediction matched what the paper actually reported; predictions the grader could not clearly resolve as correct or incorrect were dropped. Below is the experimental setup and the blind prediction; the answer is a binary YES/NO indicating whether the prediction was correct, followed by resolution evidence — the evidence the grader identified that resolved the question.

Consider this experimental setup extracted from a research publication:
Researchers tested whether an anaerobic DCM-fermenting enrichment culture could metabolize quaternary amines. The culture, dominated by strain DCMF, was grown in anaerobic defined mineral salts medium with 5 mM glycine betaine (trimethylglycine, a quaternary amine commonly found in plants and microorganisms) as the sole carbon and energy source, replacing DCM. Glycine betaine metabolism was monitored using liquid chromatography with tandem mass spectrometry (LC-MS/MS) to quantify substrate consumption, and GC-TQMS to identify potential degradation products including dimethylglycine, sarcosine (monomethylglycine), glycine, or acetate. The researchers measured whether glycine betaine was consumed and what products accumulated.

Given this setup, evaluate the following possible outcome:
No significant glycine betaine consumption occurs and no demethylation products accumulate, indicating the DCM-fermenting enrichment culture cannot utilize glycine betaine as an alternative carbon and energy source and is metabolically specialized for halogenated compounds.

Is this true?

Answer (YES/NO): NO